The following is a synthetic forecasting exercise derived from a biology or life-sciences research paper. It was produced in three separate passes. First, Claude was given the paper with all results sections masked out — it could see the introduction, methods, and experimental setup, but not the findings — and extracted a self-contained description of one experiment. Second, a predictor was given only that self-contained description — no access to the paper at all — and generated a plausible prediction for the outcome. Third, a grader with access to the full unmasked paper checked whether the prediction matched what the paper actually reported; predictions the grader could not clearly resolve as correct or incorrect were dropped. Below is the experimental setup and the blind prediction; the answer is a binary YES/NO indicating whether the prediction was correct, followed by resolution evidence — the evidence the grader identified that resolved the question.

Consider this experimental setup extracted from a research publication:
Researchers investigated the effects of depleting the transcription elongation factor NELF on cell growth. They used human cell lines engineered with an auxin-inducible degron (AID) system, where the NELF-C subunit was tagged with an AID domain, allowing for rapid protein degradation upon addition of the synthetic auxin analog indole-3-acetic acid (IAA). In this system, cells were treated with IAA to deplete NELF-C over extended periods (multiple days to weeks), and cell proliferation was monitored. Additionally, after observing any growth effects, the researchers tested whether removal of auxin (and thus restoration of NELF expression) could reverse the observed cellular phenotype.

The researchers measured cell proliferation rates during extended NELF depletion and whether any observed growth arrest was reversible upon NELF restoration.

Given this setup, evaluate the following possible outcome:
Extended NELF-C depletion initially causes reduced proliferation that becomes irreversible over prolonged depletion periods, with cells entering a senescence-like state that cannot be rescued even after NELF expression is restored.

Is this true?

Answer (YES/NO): NO